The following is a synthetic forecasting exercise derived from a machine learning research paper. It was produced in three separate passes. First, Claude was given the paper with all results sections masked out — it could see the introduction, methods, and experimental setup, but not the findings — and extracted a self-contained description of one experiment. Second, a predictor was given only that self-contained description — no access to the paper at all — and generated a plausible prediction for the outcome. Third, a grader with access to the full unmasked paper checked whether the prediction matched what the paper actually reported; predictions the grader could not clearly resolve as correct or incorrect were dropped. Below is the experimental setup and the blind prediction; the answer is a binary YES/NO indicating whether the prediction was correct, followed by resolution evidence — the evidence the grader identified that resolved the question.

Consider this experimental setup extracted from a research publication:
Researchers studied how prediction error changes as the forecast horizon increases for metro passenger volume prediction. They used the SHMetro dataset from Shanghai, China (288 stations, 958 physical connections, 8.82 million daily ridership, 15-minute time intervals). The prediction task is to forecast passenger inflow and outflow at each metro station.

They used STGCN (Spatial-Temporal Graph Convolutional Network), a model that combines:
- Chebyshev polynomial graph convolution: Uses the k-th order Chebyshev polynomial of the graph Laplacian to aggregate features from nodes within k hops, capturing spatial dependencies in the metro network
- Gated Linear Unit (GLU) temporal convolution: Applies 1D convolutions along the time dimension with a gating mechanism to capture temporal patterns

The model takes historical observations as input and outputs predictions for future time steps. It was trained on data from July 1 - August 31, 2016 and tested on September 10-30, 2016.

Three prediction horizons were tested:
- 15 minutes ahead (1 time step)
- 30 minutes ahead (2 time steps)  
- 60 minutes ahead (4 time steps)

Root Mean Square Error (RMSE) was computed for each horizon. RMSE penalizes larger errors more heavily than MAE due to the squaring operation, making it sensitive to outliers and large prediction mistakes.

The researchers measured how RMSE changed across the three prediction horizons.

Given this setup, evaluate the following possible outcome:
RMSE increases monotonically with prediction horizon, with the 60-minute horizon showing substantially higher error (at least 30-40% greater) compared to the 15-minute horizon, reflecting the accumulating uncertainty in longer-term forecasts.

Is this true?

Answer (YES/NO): YES